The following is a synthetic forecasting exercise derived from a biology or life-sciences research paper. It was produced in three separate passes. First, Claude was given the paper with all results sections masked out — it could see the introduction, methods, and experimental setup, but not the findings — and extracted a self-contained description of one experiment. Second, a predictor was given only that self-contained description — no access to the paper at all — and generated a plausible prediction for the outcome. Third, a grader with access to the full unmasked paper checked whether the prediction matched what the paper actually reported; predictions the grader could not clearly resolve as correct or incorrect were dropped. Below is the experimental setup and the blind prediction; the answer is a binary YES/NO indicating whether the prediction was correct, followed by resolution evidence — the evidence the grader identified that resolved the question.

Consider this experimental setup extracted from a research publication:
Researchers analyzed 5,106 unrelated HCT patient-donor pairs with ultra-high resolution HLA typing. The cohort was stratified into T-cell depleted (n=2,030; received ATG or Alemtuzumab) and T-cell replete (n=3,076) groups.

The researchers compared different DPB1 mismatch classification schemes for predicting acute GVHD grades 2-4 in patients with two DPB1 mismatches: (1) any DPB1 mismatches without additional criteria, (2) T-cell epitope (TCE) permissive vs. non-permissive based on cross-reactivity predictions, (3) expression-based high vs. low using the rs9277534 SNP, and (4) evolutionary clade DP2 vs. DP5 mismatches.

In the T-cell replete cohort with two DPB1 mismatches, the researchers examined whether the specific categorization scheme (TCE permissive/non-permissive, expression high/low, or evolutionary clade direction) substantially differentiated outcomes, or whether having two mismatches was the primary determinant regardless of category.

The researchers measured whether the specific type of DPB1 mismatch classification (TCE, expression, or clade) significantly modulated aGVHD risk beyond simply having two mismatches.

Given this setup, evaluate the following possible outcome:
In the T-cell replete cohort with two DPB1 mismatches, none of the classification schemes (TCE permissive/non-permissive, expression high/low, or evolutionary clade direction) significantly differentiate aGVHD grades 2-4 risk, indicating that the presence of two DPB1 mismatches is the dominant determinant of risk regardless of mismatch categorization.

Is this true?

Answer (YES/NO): NO